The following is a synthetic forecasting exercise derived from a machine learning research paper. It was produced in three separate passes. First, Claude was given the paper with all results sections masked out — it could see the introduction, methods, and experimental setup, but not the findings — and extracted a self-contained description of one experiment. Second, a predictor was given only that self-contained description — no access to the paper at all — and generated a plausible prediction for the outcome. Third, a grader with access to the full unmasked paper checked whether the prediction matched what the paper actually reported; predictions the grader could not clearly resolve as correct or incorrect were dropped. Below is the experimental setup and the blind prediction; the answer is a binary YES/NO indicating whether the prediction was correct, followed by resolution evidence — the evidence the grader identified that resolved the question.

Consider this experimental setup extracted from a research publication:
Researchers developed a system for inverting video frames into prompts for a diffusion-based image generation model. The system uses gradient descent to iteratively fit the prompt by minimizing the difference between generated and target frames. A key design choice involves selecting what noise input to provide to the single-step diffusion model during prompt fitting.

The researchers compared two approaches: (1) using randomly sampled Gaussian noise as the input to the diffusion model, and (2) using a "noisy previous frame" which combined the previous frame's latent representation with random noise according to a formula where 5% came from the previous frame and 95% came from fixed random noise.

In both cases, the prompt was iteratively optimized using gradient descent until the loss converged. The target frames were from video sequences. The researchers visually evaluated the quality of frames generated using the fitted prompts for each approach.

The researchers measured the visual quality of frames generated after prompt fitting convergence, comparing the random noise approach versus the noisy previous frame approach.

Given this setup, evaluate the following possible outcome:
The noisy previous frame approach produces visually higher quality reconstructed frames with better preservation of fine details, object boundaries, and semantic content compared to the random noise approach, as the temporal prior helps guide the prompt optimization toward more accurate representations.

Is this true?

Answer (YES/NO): YES